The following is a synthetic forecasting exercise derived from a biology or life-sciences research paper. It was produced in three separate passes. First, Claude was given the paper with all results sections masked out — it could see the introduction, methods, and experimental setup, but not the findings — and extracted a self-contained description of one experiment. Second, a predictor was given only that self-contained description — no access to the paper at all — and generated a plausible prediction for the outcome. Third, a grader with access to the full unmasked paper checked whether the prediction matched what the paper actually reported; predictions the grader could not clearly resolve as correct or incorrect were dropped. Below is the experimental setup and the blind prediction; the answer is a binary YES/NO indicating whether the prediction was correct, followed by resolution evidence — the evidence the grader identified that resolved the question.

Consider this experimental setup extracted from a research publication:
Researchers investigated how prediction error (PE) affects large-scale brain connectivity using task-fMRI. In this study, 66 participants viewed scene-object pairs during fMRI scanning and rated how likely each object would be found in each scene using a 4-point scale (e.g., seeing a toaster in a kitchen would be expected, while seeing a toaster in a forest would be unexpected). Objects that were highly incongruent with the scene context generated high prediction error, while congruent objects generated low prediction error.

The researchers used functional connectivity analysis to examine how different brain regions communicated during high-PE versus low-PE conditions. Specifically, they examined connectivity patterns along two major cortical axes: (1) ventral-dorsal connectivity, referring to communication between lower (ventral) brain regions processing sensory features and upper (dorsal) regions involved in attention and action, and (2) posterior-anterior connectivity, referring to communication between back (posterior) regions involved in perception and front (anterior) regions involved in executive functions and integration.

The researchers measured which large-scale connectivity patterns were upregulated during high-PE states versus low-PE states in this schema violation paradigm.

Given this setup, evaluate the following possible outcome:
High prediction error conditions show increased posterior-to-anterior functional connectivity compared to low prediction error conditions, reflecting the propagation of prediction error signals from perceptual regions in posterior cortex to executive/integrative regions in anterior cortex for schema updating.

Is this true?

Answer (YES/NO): NO